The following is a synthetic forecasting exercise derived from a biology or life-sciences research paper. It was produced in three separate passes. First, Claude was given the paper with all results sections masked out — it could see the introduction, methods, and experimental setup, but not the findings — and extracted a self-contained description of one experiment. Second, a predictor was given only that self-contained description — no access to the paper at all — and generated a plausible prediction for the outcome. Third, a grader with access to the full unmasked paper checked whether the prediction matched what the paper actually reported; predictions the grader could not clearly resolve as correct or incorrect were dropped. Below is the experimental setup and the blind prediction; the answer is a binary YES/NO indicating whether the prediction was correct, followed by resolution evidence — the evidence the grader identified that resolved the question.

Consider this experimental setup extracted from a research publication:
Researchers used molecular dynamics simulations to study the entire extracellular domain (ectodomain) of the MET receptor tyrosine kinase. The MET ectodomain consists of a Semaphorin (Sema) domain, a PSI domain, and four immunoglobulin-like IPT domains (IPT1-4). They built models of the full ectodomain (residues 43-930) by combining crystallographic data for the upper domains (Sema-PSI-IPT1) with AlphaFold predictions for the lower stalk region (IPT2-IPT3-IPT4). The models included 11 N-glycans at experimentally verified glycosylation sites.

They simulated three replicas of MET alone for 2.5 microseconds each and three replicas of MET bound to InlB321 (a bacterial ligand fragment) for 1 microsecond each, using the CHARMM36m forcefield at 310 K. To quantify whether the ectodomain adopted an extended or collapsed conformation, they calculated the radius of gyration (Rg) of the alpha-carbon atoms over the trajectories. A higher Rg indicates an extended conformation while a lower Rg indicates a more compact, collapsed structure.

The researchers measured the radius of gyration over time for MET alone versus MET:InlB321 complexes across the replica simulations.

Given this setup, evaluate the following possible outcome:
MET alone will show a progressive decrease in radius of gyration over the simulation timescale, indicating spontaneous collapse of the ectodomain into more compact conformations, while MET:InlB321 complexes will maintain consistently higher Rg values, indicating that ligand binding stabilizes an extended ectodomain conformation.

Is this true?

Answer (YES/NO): YES